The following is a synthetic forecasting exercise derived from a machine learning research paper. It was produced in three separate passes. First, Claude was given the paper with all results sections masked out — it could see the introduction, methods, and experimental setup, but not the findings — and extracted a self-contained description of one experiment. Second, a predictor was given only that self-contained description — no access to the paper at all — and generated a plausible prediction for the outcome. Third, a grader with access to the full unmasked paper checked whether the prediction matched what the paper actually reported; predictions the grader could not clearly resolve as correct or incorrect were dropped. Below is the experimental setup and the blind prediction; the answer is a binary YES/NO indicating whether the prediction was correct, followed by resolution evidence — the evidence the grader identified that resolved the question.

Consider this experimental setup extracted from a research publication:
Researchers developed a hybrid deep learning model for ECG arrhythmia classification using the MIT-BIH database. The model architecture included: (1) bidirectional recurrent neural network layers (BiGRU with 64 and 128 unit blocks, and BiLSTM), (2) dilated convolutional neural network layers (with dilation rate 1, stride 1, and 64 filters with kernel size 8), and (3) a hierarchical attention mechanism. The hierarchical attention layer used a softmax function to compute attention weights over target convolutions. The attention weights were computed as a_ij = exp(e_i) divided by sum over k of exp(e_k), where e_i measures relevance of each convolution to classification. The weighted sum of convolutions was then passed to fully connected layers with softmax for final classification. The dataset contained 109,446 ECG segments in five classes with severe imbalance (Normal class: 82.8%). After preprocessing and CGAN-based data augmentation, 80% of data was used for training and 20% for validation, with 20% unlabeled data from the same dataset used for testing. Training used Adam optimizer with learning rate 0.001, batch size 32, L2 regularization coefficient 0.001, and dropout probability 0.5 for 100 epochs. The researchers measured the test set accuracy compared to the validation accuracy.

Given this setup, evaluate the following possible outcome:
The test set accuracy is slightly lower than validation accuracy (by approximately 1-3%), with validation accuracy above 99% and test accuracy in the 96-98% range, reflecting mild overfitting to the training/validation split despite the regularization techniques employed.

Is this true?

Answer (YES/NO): NO